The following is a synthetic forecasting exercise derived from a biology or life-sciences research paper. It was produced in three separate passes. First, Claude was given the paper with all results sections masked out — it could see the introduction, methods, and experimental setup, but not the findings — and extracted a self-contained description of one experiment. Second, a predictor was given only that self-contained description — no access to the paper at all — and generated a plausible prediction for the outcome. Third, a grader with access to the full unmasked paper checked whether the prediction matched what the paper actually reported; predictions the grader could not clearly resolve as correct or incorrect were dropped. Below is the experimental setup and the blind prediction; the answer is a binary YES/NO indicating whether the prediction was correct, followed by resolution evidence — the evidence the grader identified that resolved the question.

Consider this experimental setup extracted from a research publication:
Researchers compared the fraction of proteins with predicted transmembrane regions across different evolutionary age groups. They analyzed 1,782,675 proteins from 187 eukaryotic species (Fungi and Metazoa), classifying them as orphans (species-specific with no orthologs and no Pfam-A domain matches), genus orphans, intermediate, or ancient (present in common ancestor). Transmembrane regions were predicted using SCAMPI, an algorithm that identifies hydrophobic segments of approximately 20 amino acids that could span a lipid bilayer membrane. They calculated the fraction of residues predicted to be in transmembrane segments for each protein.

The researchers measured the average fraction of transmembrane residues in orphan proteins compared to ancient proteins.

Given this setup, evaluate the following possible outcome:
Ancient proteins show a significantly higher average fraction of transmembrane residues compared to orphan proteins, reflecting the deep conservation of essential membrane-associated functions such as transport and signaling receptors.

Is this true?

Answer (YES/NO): NO